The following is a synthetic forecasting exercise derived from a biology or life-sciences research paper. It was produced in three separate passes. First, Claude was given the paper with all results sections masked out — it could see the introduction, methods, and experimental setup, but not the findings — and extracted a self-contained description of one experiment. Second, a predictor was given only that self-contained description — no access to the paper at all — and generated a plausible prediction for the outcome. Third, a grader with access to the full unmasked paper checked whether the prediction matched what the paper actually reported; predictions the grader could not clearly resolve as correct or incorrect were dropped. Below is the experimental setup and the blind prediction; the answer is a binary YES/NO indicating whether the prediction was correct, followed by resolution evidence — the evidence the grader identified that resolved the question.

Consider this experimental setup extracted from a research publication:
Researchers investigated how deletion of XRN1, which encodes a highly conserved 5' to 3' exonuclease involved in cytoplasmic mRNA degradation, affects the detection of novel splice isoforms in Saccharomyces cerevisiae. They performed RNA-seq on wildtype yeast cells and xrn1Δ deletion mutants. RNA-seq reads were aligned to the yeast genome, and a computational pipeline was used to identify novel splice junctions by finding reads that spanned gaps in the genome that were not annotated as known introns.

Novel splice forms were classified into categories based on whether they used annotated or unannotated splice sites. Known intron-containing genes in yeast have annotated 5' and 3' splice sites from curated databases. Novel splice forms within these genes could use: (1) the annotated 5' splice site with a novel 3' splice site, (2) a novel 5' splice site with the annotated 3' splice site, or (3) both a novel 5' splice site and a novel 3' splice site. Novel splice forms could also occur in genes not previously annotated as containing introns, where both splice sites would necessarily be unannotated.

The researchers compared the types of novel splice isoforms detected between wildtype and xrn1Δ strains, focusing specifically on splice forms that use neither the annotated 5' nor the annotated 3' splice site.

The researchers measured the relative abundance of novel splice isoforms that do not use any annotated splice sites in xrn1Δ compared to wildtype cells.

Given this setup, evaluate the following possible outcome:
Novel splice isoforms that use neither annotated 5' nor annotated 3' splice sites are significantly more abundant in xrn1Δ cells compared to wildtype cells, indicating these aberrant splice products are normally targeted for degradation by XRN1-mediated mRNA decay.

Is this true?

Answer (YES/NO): YES